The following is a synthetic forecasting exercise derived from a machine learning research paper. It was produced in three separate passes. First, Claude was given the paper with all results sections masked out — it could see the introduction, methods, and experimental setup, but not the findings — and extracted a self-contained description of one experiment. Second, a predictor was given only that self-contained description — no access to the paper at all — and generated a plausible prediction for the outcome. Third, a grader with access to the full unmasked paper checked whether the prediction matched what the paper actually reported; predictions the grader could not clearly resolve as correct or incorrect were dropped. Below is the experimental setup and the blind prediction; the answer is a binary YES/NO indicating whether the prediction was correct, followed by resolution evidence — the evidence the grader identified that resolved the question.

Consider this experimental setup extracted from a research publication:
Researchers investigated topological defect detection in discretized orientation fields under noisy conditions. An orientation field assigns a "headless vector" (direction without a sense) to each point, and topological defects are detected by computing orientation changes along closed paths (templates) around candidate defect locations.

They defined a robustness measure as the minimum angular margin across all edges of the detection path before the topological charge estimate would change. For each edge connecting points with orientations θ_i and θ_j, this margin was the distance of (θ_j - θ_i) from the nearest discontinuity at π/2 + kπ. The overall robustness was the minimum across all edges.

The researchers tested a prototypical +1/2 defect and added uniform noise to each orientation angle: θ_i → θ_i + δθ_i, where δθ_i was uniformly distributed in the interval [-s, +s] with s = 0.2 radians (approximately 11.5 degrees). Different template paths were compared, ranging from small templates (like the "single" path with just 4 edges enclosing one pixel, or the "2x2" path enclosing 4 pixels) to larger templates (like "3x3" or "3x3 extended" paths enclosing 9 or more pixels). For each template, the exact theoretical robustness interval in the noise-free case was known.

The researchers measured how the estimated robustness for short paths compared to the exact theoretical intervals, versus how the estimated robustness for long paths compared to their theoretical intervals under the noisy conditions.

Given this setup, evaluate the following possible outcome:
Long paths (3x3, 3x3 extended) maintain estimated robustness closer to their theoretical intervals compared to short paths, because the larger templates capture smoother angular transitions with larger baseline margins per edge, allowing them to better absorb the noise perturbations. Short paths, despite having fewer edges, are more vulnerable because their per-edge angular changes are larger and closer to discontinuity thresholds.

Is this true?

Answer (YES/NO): NO